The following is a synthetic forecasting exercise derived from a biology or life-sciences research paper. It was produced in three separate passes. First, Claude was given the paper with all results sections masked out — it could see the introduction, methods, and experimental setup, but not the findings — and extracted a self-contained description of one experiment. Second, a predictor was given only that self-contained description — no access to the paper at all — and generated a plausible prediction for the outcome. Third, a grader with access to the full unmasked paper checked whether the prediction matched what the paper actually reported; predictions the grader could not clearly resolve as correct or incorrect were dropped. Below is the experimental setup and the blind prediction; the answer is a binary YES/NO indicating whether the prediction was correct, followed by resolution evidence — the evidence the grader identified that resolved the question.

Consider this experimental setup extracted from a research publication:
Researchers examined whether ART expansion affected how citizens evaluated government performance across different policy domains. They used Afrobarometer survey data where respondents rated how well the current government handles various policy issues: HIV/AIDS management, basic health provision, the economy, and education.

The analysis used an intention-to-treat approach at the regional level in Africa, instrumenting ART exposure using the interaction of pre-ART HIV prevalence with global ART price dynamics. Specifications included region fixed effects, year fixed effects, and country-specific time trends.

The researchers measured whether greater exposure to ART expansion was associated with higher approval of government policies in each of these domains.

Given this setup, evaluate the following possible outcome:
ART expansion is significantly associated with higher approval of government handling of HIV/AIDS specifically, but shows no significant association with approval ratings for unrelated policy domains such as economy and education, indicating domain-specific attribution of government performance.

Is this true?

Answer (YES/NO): NO